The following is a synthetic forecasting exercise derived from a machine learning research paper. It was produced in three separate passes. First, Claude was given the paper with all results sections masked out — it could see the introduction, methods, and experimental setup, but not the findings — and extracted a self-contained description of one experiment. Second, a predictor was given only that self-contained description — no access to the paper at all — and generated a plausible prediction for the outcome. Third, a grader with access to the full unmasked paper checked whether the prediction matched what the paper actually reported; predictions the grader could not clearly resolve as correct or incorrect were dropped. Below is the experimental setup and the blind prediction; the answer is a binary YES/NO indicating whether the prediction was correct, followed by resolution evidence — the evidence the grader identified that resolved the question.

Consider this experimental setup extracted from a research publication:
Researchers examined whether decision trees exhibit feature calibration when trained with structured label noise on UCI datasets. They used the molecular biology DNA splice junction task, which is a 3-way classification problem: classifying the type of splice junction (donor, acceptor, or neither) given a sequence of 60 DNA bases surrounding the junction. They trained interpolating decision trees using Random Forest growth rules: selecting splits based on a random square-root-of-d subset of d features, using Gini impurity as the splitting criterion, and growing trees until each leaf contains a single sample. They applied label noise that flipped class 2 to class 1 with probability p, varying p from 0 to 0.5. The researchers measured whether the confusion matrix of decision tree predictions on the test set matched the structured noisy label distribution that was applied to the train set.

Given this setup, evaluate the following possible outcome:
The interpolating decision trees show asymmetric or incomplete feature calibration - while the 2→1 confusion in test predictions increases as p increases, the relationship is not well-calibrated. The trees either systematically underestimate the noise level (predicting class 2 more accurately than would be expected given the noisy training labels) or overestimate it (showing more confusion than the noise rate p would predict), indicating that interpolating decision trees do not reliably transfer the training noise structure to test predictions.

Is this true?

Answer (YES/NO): NO